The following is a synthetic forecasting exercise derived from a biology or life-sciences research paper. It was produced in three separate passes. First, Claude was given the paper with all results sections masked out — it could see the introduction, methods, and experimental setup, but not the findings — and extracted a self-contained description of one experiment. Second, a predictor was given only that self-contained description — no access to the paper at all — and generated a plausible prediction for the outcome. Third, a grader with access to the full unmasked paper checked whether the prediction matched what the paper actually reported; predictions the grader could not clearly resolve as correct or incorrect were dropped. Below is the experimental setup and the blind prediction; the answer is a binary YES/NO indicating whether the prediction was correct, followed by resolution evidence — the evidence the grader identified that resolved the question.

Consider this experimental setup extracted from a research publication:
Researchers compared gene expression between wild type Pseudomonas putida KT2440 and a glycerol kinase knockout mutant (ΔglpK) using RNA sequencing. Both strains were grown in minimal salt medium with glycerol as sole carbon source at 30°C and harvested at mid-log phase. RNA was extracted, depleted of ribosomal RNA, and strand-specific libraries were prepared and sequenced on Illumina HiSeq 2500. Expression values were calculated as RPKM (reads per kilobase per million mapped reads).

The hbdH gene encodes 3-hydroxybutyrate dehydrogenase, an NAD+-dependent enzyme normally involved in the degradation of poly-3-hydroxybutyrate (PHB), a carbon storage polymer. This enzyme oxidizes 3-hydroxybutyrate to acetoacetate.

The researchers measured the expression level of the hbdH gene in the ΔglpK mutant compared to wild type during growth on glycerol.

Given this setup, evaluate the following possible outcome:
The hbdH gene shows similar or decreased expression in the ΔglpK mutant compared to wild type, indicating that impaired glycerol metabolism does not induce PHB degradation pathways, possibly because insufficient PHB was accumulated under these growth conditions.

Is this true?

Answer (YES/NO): NO